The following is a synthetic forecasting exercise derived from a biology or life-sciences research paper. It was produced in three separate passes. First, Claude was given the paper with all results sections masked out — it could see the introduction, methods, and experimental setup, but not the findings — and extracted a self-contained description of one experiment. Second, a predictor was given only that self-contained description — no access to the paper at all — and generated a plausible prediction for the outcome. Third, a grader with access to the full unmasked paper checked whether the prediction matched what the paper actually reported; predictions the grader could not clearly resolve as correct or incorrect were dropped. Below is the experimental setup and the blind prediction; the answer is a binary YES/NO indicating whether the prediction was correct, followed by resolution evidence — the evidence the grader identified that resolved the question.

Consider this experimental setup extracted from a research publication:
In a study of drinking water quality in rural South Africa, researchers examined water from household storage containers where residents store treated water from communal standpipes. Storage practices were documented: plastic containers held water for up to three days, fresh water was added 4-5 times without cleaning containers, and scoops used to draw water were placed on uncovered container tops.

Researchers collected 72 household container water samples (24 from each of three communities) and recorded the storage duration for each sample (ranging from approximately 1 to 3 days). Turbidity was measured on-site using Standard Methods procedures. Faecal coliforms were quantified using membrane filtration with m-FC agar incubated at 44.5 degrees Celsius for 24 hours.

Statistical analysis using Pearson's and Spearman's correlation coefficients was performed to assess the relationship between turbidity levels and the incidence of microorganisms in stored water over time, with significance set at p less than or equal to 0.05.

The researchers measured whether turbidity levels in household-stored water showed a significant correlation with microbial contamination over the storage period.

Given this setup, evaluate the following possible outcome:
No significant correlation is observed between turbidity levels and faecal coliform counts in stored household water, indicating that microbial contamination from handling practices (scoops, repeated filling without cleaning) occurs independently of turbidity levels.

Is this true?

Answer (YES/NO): NO